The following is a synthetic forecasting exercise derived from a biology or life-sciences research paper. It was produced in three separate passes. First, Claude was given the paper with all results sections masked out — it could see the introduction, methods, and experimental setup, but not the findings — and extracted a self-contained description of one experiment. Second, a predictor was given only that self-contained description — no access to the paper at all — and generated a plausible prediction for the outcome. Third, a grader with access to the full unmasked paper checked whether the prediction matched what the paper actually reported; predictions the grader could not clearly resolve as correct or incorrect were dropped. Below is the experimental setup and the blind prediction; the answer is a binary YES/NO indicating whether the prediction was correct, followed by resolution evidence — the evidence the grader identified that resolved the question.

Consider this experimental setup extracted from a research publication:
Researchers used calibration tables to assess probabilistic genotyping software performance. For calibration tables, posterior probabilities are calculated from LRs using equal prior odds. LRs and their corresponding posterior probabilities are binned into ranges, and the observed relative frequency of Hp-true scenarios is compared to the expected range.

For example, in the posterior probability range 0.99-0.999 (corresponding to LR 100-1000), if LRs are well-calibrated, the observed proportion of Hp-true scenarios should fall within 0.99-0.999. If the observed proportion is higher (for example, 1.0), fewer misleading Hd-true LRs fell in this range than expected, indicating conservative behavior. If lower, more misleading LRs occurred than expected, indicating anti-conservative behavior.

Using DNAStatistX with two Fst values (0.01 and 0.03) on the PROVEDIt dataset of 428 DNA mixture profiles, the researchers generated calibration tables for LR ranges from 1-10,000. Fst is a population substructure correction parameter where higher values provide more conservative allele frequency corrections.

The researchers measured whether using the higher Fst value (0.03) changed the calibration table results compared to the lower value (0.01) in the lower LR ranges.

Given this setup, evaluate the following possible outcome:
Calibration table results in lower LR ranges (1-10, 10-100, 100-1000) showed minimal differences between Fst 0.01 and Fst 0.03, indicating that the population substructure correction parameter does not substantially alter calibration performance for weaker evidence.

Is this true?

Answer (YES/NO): NO